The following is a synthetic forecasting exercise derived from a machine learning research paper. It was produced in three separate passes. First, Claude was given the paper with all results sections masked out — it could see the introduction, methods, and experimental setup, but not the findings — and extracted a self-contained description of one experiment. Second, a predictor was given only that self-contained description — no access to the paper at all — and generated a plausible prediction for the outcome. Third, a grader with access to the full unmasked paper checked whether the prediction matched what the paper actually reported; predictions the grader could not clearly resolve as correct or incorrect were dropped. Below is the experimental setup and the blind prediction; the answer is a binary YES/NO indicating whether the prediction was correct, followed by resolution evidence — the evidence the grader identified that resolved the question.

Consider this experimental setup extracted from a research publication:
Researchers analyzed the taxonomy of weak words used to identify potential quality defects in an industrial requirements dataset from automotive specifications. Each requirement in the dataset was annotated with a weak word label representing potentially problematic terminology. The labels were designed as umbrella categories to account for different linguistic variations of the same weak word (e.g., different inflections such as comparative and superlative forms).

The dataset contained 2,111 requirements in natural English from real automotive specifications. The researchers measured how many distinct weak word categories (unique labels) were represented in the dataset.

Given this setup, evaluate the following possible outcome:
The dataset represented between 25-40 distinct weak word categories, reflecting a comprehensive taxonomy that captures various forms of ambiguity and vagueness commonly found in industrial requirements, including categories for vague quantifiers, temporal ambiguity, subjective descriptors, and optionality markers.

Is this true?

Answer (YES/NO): NO